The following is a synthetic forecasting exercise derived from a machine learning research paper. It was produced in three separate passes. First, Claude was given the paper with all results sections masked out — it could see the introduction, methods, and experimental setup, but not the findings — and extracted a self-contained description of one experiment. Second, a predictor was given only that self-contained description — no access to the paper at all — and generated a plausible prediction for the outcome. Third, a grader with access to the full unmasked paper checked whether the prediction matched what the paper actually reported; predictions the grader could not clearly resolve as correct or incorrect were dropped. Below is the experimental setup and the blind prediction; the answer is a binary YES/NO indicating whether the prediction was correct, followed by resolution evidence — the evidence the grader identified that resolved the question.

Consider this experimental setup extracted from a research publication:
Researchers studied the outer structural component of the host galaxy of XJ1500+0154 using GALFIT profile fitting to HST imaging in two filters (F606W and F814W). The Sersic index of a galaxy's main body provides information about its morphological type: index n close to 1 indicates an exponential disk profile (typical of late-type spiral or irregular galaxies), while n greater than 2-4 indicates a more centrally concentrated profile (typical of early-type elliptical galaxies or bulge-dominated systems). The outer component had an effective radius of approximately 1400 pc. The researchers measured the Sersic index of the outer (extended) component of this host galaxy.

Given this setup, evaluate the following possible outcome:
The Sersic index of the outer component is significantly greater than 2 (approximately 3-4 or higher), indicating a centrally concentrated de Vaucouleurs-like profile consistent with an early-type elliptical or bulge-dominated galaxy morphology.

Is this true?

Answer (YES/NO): NO